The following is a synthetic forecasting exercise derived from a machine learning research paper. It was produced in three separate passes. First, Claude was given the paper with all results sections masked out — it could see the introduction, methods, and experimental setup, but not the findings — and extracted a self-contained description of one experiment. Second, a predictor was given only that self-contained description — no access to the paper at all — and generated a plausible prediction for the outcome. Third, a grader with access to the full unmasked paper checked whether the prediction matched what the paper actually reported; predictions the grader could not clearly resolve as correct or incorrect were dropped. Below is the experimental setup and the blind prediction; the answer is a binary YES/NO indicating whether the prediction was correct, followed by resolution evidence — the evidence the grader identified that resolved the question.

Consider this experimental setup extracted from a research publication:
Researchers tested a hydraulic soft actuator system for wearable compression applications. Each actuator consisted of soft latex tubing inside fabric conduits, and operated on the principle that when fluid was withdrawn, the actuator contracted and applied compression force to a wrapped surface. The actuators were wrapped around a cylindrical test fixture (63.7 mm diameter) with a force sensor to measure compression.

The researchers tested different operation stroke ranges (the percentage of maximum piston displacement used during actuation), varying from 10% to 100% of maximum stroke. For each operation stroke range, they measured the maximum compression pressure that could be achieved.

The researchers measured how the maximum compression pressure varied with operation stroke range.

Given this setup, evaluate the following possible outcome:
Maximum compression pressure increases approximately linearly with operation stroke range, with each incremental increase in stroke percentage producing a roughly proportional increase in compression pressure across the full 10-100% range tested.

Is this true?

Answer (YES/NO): NO